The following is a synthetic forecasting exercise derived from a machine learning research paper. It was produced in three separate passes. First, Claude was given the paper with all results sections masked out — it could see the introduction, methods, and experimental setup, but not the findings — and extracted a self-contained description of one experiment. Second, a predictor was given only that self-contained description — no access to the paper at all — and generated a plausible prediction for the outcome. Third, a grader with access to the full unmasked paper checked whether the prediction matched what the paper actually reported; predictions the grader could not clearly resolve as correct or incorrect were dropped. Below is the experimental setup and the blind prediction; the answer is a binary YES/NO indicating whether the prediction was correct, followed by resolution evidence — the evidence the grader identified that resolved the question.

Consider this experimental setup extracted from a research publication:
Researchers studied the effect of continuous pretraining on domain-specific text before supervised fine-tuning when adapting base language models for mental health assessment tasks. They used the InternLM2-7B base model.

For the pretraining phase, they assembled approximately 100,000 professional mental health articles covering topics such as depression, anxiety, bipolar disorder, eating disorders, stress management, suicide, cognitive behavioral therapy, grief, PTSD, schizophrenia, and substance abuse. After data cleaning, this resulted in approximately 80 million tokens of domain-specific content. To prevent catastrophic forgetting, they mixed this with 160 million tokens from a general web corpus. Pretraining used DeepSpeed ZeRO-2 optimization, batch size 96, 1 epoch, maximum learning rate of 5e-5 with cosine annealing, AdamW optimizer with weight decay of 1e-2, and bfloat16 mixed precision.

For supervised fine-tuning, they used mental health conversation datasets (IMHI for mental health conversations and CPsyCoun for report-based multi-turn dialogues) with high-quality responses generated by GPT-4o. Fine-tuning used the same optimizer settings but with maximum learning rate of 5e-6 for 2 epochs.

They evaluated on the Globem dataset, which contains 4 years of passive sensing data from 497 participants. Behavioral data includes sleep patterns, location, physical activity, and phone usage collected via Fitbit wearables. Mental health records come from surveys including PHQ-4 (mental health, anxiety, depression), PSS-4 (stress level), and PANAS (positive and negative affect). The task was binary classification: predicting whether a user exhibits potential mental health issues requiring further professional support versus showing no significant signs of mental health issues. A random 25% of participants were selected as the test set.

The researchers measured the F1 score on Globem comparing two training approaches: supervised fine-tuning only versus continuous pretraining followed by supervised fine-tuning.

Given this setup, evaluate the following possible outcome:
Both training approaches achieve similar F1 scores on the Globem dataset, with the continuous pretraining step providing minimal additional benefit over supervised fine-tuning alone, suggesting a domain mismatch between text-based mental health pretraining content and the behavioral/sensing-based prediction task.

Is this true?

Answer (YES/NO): NO